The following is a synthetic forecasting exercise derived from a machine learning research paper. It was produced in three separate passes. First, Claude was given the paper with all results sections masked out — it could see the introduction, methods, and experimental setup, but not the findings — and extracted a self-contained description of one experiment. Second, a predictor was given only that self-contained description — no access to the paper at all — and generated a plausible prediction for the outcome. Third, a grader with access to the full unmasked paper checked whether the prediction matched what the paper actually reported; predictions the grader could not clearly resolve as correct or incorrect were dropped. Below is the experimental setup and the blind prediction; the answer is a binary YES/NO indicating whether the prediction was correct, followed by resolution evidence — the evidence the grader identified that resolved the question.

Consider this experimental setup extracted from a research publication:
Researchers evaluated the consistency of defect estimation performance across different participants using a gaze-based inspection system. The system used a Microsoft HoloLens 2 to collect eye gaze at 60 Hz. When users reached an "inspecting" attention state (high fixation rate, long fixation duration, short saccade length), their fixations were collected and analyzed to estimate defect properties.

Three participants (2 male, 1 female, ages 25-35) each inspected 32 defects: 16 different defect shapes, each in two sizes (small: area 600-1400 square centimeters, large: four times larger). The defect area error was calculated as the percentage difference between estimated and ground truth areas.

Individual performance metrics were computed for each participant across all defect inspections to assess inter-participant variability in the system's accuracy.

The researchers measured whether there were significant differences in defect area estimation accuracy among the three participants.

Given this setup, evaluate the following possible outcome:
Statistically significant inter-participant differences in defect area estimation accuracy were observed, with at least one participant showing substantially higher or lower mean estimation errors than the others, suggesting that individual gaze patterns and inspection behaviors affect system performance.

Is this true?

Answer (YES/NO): NO